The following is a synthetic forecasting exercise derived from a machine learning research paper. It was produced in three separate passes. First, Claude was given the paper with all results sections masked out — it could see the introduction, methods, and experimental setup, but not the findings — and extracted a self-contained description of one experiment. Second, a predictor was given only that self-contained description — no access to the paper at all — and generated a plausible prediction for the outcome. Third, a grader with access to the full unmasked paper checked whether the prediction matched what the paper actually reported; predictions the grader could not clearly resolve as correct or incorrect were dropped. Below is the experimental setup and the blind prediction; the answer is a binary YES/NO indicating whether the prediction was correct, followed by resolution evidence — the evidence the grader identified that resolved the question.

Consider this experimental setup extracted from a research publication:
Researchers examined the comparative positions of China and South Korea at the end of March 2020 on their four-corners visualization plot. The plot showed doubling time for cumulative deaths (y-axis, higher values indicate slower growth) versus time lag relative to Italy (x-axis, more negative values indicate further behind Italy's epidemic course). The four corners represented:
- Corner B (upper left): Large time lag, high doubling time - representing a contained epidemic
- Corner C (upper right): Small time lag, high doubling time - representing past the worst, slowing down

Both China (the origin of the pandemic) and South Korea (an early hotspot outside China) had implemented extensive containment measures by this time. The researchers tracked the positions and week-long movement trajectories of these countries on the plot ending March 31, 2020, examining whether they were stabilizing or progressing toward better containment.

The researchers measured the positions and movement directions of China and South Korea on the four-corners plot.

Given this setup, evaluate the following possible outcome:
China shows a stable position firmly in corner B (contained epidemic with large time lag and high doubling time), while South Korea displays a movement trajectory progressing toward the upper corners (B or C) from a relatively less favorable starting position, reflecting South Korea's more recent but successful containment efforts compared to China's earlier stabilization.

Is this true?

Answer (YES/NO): NO